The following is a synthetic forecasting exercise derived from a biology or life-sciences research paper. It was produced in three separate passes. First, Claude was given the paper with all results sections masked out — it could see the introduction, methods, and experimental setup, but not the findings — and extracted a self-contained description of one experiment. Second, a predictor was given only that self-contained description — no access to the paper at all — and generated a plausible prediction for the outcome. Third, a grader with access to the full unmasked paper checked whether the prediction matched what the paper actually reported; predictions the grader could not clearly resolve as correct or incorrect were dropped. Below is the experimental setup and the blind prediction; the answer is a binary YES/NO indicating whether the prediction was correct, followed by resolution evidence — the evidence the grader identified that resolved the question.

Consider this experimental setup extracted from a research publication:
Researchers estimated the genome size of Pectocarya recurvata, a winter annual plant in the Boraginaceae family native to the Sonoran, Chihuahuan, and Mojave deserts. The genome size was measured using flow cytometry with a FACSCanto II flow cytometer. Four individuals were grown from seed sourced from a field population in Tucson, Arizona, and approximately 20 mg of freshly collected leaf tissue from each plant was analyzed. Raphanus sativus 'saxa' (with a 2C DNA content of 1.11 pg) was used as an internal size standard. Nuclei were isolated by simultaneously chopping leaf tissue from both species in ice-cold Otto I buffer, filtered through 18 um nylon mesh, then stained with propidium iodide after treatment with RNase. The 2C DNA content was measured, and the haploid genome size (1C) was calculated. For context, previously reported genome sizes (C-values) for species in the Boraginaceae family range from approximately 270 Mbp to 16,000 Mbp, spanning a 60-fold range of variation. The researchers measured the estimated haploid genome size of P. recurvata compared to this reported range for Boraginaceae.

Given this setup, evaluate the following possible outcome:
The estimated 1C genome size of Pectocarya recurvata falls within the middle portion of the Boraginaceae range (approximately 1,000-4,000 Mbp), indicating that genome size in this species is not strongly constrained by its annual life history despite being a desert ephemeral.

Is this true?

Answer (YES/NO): NO